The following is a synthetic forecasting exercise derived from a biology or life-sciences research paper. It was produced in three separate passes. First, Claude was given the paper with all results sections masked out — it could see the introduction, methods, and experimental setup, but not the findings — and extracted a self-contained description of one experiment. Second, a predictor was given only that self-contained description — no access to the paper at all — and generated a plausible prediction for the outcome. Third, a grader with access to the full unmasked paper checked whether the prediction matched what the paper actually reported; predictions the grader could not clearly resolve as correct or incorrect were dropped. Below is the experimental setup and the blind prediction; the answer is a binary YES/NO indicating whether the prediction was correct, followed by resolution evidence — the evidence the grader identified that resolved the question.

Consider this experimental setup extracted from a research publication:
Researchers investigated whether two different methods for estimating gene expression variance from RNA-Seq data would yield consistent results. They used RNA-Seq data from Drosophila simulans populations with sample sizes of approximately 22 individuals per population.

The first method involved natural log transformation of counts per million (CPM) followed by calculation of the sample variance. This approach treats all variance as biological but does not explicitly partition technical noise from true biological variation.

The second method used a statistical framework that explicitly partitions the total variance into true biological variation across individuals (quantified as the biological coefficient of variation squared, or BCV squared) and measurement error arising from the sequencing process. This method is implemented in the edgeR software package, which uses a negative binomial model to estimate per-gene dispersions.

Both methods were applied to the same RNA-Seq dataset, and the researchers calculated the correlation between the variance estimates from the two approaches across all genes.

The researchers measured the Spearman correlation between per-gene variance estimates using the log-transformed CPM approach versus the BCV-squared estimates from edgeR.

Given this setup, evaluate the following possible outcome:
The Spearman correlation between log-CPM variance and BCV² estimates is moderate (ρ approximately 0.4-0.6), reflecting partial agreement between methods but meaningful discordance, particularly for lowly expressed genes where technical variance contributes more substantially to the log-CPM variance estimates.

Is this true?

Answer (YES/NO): NO